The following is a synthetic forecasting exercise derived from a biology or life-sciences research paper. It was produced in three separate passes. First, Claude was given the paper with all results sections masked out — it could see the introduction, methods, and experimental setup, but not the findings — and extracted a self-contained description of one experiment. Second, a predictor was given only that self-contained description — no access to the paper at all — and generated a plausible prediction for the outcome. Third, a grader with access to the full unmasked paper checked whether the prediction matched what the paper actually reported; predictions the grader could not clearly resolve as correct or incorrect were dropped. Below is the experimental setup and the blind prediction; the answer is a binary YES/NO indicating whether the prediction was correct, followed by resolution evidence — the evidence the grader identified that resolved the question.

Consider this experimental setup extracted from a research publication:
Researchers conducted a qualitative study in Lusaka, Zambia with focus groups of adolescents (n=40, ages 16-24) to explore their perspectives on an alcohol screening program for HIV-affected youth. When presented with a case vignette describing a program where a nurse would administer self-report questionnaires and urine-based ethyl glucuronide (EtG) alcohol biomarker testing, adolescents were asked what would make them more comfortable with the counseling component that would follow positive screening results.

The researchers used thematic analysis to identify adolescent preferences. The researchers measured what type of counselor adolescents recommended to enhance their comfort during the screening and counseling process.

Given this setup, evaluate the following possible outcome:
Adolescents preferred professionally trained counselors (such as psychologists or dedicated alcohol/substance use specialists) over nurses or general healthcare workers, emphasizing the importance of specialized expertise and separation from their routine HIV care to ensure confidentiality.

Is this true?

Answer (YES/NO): NO